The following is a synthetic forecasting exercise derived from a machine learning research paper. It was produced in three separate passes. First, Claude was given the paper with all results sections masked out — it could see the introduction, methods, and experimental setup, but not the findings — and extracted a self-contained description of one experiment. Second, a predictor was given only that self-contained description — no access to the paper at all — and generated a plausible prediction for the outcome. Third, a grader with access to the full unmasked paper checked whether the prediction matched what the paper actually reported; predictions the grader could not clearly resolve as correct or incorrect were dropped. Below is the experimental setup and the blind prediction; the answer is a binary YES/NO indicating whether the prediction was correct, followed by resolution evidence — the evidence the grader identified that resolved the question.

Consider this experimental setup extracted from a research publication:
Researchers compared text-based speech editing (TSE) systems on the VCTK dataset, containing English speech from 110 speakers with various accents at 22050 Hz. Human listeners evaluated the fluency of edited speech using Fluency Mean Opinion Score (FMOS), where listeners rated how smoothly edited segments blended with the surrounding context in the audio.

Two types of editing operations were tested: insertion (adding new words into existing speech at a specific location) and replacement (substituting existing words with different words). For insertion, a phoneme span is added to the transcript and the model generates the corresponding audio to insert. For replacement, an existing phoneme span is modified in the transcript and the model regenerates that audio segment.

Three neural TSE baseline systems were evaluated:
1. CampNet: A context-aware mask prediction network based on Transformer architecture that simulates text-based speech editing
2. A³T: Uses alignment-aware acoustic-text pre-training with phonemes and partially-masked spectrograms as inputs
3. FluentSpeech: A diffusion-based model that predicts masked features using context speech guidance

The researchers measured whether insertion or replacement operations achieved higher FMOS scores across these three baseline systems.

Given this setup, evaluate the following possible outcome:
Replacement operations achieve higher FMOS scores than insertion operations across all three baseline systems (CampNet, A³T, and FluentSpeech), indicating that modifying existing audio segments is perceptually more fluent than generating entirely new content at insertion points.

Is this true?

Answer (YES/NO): YES